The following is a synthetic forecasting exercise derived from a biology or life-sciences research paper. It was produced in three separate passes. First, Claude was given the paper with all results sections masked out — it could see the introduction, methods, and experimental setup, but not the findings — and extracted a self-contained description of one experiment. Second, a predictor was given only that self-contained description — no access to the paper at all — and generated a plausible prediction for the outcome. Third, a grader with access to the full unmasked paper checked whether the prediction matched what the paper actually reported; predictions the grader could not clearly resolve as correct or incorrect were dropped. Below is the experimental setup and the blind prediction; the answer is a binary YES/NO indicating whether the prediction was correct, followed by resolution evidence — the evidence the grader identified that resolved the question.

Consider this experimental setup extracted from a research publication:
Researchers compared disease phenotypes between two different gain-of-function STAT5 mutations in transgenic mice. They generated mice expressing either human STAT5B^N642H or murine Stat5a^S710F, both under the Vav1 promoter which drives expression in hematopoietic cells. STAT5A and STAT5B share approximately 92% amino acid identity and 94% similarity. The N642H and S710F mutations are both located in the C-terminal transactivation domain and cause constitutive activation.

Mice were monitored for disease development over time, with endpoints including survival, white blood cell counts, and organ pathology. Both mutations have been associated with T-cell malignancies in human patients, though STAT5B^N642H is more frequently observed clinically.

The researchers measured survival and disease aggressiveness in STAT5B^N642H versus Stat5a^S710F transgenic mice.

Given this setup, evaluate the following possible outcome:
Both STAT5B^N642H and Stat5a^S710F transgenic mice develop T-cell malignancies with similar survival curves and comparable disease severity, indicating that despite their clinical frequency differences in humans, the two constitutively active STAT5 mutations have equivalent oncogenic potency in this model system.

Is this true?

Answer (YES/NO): NO